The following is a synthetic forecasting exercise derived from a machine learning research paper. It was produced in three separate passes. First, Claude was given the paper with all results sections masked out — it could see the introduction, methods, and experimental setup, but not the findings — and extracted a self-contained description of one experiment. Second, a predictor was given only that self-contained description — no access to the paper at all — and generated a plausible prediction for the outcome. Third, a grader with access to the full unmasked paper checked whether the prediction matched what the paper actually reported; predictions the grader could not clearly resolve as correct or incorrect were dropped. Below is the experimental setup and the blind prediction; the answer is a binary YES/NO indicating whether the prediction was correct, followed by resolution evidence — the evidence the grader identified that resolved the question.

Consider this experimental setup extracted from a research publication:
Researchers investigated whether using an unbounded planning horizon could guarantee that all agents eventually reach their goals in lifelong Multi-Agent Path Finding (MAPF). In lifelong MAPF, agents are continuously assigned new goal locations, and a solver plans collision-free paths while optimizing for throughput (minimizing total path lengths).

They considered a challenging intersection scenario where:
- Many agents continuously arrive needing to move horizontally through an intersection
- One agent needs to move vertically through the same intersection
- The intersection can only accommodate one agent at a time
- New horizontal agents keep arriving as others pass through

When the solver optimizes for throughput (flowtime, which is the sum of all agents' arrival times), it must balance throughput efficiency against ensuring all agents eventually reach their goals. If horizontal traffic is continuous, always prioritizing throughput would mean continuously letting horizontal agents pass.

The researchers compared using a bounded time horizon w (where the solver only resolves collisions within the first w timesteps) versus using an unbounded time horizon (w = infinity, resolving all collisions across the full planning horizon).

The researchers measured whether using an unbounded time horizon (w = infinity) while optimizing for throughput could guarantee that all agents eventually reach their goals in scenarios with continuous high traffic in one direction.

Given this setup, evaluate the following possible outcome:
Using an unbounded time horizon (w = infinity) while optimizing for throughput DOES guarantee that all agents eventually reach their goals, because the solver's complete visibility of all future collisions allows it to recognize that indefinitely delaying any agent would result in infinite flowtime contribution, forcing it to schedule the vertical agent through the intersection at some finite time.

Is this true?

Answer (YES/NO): NO